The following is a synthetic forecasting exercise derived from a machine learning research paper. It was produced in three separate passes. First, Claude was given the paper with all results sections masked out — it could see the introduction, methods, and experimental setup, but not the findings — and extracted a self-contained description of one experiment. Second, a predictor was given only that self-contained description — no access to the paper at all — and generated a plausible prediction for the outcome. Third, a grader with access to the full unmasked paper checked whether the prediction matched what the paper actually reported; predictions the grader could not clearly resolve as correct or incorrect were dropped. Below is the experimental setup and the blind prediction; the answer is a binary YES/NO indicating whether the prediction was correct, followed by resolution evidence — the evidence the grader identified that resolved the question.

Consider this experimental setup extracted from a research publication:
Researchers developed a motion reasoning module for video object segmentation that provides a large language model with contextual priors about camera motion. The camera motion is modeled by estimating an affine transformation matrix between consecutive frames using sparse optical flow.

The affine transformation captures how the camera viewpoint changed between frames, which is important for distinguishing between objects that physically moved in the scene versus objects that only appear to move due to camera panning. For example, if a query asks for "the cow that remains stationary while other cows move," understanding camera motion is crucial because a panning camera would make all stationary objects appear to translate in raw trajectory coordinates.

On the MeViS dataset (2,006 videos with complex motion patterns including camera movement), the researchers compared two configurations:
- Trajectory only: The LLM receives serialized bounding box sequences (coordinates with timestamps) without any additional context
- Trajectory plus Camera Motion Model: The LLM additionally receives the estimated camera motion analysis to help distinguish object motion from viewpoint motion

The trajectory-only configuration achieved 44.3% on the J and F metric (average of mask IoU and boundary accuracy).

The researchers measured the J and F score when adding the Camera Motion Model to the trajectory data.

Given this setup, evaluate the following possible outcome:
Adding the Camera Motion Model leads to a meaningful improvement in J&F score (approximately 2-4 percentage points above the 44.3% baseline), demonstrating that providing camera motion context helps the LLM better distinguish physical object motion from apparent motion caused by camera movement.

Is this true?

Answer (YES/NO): YES